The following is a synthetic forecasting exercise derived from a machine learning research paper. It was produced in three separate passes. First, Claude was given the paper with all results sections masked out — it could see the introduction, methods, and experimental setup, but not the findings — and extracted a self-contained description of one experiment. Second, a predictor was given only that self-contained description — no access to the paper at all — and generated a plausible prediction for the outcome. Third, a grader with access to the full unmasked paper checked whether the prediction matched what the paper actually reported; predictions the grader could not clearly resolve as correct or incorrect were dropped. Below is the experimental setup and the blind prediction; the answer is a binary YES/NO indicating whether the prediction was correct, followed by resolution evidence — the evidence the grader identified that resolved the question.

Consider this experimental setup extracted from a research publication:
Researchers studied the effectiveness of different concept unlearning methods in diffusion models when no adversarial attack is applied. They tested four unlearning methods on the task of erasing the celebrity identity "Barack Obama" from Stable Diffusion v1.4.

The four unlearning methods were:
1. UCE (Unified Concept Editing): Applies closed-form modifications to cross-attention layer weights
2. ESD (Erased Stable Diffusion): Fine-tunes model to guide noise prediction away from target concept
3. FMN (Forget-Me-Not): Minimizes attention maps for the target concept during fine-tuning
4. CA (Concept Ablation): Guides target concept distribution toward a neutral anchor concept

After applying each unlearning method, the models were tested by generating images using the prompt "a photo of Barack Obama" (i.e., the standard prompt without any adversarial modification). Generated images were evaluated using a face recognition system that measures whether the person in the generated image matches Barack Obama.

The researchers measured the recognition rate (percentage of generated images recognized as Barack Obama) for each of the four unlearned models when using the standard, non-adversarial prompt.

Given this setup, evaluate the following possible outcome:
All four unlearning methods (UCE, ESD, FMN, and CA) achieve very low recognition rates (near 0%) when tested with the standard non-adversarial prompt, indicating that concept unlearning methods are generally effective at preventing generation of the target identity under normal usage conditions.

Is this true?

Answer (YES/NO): YES